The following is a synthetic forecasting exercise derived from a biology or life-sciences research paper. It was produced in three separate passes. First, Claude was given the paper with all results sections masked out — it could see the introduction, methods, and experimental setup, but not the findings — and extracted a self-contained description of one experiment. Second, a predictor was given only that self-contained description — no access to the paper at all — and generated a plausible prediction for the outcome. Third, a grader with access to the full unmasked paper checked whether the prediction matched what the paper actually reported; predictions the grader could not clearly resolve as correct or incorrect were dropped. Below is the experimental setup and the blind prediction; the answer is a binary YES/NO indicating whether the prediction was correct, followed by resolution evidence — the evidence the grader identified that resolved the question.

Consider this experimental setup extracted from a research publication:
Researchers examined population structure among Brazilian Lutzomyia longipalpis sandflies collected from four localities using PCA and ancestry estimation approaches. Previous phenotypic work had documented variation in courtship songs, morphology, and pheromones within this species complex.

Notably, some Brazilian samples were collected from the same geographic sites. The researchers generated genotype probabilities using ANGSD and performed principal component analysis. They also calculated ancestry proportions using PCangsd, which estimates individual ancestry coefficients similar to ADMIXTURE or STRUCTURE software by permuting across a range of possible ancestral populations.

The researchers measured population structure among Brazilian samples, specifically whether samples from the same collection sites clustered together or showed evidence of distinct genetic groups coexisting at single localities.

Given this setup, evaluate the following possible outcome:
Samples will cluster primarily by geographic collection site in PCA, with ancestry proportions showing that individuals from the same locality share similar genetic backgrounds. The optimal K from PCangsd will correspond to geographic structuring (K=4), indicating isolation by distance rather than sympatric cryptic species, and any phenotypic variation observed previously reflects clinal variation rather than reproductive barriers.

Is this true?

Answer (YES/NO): NO